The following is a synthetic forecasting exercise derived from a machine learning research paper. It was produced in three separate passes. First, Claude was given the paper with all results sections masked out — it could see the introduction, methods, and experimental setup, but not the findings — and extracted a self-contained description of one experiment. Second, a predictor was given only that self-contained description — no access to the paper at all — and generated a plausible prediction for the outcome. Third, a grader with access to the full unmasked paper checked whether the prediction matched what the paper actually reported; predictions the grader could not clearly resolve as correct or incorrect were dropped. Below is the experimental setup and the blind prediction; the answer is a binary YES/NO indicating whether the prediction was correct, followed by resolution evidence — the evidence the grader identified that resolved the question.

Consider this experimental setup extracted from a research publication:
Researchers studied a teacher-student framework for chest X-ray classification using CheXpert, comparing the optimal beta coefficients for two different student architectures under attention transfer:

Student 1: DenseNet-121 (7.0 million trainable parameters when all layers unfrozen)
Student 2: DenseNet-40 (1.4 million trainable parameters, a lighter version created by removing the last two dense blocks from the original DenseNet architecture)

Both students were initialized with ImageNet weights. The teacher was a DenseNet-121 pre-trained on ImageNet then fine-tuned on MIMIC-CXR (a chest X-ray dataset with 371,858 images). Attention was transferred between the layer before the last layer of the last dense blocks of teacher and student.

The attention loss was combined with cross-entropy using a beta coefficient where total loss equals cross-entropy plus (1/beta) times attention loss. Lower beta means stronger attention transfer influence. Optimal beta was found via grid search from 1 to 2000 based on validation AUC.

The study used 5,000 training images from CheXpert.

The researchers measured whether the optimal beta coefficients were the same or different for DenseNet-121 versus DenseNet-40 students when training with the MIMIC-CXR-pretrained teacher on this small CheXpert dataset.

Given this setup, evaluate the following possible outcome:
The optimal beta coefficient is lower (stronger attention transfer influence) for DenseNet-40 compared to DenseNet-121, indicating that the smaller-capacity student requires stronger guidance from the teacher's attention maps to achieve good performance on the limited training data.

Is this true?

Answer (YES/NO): NO